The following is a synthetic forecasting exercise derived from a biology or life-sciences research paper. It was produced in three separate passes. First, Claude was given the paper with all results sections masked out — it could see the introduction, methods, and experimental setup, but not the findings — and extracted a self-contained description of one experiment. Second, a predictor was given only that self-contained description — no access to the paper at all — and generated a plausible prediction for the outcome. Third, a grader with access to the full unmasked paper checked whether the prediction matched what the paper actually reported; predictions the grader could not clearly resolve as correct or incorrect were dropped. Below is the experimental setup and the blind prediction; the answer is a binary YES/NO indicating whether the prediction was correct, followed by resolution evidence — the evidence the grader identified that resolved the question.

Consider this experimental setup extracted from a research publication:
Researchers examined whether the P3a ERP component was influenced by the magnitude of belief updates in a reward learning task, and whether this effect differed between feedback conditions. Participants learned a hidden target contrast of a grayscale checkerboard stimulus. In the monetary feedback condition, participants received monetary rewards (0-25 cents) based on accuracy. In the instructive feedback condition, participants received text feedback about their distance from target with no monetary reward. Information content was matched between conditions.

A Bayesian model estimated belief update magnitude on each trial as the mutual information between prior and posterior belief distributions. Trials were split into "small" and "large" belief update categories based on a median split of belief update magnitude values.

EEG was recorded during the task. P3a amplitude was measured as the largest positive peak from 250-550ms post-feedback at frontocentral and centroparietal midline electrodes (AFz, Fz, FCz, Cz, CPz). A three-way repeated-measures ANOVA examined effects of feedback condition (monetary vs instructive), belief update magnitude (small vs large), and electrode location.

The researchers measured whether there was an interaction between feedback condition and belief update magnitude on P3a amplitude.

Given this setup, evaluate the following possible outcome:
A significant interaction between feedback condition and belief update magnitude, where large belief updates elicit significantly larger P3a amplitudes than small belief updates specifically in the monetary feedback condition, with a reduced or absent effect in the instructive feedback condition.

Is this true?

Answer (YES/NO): NO